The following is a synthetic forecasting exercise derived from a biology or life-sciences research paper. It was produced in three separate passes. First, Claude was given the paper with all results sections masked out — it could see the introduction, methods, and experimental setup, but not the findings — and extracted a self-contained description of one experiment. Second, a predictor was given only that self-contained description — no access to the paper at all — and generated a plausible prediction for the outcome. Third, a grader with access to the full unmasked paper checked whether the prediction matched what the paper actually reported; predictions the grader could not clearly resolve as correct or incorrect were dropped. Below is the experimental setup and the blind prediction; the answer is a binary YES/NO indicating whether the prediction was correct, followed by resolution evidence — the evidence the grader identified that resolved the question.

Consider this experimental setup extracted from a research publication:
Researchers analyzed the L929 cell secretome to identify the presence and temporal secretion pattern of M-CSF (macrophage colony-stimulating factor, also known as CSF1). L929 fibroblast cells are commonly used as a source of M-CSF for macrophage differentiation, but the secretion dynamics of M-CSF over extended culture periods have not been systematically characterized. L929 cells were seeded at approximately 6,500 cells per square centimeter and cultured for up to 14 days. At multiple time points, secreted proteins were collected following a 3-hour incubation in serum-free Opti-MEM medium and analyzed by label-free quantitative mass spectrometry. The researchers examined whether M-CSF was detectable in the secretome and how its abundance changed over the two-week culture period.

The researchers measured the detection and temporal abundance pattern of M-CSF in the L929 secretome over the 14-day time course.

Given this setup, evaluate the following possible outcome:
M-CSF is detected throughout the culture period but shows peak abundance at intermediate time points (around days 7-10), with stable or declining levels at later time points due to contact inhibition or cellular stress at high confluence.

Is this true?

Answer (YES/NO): NO